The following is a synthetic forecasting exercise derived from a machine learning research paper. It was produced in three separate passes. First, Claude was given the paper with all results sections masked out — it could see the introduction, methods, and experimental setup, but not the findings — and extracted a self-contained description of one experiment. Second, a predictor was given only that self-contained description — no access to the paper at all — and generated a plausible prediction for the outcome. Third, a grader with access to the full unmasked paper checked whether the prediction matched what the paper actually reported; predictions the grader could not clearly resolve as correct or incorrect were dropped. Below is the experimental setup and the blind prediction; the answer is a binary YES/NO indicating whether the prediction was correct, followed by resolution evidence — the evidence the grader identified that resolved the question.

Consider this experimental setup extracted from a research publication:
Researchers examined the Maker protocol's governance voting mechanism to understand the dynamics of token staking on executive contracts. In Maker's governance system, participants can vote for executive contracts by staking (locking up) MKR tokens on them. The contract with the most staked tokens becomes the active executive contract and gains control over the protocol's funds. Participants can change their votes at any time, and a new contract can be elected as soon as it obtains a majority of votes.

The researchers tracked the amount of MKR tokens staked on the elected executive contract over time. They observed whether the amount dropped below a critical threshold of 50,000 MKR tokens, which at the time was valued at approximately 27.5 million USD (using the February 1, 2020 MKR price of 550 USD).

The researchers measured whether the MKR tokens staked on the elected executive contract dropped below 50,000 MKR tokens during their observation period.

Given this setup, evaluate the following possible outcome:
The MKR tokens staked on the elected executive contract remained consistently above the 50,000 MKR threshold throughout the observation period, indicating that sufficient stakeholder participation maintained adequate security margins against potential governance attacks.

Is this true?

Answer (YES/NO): NO